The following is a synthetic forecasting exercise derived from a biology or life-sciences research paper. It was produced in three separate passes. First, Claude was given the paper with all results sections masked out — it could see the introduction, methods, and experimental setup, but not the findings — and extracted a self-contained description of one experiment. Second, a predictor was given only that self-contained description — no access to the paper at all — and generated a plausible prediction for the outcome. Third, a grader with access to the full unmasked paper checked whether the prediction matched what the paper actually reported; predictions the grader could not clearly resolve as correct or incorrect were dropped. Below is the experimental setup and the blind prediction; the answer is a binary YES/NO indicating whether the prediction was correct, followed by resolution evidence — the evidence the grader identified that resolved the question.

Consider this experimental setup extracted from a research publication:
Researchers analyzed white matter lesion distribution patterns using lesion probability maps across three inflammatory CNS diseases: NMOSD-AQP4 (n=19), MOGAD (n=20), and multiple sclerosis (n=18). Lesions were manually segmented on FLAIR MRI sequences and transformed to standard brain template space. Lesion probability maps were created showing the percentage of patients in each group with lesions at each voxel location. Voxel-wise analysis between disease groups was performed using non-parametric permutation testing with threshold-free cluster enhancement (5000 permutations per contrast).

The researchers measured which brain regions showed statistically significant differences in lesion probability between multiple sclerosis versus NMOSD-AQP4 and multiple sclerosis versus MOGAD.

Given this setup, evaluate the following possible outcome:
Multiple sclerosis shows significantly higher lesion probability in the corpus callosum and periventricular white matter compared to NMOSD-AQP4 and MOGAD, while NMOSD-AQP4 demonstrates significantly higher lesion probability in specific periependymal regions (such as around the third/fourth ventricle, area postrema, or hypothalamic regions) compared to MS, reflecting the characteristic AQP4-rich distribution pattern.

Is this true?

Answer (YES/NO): NO